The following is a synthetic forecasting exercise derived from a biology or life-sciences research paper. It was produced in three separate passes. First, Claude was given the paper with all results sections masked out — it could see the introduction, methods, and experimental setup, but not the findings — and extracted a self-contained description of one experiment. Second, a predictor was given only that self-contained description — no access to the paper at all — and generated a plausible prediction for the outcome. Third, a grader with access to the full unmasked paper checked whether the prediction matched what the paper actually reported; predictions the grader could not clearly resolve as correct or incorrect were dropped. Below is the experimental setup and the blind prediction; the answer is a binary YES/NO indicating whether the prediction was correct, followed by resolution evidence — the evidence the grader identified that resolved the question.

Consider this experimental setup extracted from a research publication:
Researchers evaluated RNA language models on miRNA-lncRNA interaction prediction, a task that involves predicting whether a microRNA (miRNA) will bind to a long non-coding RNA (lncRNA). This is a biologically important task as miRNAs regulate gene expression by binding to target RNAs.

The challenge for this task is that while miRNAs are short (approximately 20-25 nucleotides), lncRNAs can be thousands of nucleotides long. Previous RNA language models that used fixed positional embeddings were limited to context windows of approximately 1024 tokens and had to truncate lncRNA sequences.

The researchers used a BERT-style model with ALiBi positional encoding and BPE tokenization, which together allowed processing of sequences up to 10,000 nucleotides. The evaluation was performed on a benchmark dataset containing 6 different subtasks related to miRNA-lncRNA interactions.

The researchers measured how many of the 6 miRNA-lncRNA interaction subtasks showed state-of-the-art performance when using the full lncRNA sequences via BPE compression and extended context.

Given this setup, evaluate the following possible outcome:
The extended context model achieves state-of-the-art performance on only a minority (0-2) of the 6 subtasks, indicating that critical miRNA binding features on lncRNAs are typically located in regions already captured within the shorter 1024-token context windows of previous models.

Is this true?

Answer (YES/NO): NO